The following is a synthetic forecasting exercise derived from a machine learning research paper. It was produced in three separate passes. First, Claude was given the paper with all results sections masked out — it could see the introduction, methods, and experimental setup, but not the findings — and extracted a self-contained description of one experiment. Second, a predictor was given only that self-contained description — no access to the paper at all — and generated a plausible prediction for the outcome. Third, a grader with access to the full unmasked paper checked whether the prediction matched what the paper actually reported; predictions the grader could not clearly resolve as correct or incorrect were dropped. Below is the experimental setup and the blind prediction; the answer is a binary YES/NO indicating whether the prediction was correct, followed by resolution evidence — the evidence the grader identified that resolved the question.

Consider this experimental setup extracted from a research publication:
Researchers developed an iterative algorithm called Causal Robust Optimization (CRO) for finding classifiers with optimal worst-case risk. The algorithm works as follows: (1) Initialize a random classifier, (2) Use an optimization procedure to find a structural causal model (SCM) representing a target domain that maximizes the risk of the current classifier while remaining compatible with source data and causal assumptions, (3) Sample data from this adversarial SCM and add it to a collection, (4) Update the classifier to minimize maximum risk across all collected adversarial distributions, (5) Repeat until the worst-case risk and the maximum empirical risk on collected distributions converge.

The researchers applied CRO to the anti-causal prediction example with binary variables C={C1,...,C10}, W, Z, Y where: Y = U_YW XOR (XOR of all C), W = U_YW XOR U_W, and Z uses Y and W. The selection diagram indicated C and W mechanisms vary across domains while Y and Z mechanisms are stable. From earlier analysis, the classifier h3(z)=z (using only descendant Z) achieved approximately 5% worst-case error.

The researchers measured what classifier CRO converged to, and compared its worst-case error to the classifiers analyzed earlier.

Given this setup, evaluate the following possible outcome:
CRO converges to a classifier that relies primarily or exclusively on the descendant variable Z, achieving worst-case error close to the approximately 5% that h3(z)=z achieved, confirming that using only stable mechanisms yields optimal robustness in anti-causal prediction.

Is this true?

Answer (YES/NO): YES